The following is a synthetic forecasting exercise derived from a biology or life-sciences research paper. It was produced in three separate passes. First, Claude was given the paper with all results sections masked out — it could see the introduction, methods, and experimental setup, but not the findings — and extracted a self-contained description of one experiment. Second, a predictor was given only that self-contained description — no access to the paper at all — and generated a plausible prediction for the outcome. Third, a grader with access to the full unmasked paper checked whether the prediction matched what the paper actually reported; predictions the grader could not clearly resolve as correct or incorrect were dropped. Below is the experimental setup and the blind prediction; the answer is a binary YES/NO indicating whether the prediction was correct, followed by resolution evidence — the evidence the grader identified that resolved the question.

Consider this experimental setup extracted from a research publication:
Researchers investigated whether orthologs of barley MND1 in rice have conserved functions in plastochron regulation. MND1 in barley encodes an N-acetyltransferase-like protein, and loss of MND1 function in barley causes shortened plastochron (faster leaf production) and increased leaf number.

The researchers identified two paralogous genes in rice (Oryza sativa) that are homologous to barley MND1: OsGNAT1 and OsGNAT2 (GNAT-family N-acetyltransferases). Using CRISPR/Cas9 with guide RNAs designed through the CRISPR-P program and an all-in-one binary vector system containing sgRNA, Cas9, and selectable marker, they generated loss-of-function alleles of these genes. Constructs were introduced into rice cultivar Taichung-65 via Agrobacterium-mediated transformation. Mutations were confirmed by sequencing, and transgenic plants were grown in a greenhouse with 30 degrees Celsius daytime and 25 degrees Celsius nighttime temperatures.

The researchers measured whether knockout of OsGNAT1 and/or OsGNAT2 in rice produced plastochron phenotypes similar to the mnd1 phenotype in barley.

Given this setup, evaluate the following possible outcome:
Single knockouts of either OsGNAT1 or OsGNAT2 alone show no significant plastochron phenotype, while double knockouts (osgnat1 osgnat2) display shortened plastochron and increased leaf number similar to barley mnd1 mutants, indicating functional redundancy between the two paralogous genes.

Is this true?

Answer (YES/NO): NO